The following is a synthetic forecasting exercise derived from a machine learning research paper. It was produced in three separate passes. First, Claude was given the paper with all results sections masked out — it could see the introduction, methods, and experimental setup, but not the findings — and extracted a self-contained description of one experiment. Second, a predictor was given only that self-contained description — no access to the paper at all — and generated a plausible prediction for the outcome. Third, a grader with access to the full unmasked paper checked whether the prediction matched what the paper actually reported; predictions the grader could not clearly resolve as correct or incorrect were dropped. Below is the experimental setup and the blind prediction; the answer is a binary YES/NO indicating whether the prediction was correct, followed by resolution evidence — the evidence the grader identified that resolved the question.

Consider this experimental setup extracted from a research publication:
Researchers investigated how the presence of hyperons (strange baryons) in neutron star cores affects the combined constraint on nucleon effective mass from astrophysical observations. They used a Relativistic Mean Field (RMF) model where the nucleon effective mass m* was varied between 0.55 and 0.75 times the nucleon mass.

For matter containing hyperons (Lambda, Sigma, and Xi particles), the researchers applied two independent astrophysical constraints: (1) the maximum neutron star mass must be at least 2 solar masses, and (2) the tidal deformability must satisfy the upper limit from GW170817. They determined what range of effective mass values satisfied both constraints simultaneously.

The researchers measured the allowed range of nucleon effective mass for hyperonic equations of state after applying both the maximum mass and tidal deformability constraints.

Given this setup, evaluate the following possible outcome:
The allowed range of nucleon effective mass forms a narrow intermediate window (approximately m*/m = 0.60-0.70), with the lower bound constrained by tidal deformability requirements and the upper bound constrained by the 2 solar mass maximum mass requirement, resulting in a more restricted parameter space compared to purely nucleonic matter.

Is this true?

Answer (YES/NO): YES